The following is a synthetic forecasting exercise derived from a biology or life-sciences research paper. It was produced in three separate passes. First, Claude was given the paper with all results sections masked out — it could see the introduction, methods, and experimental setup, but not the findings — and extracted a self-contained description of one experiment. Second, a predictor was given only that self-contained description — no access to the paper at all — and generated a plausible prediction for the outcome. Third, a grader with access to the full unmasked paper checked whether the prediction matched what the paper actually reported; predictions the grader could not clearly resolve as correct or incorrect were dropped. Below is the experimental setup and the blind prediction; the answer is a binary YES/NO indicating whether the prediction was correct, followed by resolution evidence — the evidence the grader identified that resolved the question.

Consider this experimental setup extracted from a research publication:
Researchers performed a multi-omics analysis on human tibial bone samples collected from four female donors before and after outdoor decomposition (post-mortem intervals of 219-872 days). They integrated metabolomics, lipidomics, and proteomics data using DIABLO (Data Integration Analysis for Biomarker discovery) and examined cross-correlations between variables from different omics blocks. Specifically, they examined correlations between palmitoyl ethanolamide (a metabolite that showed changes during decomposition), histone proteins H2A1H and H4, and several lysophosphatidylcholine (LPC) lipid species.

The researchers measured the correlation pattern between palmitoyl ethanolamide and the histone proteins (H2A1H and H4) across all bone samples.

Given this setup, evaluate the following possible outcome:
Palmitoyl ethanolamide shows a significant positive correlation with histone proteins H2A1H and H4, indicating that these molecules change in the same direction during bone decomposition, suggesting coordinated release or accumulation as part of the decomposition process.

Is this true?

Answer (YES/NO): NO